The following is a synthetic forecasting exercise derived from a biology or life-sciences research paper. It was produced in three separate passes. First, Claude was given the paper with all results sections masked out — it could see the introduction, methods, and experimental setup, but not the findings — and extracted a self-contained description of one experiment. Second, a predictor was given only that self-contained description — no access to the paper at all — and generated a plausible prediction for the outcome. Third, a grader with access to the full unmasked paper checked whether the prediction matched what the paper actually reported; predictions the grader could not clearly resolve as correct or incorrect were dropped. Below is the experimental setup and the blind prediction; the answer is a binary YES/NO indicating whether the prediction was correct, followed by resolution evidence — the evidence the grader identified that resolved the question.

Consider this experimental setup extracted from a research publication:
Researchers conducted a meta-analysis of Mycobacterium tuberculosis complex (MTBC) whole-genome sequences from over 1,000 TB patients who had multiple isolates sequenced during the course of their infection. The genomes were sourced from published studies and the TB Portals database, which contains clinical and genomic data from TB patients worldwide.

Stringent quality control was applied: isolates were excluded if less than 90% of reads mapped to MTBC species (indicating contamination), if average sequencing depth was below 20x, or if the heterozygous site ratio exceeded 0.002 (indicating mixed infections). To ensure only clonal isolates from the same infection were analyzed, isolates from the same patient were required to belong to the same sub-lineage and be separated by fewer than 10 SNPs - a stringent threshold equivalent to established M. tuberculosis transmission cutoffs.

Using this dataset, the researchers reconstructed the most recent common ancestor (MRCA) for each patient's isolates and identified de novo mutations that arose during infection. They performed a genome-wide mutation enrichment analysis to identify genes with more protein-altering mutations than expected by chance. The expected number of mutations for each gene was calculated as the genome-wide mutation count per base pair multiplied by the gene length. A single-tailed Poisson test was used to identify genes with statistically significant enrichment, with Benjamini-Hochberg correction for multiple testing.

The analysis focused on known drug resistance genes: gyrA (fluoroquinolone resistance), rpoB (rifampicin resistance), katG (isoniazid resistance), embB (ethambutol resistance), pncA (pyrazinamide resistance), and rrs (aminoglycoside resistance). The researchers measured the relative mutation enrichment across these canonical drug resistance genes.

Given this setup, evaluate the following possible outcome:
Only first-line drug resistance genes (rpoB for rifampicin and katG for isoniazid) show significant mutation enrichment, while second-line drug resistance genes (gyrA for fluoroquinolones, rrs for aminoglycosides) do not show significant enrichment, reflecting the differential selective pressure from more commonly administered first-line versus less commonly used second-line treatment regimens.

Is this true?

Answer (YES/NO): NO